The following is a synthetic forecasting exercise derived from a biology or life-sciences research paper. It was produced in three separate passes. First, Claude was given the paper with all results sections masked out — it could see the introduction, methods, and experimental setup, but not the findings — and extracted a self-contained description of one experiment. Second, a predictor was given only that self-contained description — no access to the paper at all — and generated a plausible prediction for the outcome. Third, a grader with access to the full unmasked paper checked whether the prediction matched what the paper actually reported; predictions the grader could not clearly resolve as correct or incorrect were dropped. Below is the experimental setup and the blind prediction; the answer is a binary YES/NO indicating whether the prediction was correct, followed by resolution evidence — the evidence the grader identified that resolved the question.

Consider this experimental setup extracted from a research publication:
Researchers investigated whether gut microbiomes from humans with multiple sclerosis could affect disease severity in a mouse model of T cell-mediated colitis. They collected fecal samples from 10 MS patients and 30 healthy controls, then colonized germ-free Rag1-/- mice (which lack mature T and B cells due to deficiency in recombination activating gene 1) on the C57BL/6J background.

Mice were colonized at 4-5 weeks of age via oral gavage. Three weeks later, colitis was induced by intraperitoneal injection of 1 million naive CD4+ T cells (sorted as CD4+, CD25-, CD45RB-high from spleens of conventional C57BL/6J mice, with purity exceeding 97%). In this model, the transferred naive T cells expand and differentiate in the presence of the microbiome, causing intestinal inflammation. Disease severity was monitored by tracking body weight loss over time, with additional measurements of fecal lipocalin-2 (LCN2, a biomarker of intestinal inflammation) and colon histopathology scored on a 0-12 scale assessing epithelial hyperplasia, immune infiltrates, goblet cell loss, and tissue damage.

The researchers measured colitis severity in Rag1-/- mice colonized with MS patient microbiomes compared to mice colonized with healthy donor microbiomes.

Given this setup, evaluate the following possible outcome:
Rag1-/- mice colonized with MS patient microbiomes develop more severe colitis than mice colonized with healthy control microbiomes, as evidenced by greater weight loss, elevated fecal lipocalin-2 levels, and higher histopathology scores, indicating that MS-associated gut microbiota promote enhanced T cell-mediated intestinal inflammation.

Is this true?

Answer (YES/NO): NO